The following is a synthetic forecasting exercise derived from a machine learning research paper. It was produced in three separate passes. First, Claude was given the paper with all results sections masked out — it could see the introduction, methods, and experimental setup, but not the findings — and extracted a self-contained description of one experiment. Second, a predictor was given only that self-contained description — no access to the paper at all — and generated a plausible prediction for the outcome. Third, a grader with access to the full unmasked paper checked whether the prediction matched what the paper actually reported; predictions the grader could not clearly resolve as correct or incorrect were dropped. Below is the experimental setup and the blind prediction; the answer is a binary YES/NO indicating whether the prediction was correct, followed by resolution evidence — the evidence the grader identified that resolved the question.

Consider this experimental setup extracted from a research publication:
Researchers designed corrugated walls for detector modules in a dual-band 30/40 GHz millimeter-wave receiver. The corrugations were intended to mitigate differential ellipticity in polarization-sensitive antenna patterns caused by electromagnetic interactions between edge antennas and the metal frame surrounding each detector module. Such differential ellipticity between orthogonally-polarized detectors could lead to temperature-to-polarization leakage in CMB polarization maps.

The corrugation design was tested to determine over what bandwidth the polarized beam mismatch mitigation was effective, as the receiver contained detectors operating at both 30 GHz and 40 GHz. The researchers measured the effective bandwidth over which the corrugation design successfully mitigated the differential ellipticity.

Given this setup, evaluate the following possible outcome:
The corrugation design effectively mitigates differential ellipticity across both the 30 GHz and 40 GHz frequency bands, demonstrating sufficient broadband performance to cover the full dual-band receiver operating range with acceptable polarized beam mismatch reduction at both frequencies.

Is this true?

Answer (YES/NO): YES